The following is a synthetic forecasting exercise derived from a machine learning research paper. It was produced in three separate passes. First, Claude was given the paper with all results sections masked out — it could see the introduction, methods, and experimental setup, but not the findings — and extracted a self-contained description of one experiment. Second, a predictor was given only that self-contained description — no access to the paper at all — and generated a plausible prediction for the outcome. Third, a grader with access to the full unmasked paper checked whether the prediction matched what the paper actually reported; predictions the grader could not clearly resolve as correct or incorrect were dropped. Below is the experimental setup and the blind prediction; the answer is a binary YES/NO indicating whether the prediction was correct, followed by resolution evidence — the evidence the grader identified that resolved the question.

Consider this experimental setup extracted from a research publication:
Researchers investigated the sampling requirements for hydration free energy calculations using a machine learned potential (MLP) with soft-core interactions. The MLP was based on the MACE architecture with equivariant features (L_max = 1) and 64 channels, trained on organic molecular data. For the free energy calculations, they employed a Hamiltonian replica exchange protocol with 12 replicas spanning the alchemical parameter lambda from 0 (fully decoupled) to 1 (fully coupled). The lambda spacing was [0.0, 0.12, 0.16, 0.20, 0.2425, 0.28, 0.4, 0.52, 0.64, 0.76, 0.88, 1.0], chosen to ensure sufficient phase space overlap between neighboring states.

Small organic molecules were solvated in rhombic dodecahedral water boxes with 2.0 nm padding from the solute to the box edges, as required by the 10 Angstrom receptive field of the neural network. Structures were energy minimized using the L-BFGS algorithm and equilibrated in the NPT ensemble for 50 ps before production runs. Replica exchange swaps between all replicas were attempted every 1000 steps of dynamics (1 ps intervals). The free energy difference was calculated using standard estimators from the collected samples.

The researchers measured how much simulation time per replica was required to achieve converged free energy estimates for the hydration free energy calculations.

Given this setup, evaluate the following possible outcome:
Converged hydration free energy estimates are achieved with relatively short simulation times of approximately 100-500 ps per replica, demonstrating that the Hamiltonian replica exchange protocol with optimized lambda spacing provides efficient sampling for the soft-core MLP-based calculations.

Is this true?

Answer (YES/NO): NO